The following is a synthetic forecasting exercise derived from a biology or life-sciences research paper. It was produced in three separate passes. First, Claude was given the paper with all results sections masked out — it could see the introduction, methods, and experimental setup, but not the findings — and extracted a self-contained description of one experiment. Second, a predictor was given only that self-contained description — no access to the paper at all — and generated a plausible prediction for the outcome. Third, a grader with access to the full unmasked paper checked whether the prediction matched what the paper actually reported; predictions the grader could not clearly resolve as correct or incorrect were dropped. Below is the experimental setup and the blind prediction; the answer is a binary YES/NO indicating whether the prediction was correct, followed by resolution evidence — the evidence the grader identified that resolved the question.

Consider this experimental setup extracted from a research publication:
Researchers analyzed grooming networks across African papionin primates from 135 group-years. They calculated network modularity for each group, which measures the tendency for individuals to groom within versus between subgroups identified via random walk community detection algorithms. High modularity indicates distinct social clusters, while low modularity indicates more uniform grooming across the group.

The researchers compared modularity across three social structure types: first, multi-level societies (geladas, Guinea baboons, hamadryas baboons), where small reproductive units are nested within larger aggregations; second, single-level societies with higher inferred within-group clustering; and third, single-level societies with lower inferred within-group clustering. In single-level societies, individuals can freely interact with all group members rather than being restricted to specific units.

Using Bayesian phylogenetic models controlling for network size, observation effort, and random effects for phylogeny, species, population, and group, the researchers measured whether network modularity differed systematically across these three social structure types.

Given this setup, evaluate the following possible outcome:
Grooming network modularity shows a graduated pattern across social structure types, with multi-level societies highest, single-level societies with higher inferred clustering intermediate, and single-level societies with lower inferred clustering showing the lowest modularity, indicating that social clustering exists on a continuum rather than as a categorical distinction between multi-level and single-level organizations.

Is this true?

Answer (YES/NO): YES